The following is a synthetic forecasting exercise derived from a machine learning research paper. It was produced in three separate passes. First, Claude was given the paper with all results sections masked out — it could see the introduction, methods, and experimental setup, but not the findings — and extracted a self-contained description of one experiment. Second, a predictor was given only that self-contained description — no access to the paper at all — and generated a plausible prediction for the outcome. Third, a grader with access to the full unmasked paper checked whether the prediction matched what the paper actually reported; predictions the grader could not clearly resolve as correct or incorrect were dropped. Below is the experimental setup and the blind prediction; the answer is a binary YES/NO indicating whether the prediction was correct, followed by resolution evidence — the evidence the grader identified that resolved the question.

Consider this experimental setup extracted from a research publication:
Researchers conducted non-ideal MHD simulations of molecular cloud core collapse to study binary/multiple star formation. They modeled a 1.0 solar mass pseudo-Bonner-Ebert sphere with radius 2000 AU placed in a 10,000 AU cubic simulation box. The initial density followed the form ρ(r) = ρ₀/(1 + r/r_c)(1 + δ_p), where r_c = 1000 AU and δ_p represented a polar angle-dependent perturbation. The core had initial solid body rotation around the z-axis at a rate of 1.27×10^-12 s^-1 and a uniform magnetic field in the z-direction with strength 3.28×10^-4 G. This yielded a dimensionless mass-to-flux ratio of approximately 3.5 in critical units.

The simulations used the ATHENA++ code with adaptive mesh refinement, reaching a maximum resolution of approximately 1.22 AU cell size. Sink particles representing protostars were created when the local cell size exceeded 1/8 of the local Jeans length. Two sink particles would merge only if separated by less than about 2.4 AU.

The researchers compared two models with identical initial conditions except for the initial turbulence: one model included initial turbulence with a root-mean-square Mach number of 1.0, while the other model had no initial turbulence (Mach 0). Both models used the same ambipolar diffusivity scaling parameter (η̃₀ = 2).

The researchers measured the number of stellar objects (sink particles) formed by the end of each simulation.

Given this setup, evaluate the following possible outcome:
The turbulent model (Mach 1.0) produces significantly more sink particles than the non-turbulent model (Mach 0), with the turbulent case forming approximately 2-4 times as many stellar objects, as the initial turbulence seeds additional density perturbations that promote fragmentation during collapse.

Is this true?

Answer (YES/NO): NO